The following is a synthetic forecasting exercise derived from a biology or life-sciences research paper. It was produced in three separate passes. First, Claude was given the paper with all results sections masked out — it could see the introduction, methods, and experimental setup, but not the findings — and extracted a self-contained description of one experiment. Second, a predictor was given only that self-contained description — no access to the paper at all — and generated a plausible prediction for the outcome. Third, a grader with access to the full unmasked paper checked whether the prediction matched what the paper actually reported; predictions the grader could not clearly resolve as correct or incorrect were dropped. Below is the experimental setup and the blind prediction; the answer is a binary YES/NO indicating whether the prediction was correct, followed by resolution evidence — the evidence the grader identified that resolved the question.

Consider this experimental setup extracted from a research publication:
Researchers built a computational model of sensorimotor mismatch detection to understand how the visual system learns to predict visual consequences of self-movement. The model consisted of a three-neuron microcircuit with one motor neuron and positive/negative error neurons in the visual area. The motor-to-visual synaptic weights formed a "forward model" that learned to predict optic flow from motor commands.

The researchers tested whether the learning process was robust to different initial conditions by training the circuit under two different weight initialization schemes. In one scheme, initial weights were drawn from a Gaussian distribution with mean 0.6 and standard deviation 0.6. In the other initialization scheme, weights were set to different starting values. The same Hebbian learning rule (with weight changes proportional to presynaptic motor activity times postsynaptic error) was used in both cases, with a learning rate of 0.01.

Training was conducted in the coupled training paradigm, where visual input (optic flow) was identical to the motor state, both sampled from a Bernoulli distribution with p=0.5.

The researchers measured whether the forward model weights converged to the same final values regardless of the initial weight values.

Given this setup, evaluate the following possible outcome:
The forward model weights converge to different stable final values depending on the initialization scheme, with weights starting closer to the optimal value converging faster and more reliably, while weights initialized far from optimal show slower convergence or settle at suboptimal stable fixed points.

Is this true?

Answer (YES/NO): NO